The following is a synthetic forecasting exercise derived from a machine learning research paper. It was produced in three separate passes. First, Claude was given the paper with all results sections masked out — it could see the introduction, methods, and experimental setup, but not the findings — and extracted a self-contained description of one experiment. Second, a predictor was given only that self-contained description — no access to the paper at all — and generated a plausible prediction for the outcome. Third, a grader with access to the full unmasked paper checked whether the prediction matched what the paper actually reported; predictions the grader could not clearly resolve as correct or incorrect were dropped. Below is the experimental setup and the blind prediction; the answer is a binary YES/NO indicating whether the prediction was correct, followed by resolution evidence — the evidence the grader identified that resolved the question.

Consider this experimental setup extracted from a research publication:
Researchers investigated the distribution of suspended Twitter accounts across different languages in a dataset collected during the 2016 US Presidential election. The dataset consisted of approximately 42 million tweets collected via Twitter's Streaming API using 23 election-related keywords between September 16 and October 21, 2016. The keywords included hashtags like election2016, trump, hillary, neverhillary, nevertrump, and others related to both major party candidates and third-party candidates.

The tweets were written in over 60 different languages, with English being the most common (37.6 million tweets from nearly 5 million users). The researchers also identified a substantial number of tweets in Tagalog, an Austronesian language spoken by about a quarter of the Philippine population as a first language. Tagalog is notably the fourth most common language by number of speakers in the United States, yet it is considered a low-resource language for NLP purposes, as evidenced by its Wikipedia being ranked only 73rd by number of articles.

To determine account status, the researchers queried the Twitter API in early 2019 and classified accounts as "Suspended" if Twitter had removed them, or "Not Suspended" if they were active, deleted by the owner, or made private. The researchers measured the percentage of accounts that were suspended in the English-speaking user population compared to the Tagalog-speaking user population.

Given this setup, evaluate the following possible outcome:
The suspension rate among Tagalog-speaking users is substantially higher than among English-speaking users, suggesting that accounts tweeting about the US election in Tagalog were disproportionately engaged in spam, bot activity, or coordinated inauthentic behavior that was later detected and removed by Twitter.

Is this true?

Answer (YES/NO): NO